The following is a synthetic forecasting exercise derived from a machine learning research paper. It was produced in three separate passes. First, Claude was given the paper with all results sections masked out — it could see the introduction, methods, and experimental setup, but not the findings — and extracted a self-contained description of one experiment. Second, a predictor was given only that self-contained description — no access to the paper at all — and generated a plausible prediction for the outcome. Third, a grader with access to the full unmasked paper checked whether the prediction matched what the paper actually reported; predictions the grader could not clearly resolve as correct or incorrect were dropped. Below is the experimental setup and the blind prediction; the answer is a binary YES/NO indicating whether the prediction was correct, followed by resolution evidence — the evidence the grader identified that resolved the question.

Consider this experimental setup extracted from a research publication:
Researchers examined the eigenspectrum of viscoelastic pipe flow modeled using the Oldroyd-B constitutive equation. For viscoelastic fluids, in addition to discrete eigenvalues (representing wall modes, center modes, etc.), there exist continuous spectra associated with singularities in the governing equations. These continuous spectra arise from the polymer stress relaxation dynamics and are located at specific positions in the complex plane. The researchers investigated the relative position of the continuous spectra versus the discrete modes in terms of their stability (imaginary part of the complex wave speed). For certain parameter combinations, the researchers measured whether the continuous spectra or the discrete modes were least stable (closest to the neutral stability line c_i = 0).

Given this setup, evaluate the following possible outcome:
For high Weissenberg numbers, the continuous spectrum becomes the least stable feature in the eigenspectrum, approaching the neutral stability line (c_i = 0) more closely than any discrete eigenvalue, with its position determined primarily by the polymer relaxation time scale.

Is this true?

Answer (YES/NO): NO